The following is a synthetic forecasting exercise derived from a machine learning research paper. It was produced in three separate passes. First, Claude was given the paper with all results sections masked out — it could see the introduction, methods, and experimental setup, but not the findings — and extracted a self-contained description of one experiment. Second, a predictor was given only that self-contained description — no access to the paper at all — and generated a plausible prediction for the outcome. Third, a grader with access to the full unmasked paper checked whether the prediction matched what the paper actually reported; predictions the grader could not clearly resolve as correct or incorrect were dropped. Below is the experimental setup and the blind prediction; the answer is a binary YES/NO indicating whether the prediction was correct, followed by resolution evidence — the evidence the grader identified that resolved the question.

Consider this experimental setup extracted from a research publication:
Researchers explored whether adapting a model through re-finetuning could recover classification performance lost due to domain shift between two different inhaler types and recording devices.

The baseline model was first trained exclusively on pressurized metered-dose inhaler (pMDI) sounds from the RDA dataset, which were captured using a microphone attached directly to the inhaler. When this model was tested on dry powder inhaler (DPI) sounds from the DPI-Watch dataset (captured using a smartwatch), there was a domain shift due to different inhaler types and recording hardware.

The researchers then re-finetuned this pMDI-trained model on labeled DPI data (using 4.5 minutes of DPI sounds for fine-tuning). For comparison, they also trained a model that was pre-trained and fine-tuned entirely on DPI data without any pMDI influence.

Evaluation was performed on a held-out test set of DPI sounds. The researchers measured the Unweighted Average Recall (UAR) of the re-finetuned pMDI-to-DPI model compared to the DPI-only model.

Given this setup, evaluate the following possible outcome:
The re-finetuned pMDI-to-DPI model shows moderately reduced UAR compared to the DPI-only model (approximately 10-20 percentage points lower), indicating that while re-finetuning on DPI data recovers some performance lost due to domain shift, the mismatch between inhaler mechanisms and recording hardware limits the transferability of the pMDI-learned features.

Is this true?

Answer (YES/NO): NO